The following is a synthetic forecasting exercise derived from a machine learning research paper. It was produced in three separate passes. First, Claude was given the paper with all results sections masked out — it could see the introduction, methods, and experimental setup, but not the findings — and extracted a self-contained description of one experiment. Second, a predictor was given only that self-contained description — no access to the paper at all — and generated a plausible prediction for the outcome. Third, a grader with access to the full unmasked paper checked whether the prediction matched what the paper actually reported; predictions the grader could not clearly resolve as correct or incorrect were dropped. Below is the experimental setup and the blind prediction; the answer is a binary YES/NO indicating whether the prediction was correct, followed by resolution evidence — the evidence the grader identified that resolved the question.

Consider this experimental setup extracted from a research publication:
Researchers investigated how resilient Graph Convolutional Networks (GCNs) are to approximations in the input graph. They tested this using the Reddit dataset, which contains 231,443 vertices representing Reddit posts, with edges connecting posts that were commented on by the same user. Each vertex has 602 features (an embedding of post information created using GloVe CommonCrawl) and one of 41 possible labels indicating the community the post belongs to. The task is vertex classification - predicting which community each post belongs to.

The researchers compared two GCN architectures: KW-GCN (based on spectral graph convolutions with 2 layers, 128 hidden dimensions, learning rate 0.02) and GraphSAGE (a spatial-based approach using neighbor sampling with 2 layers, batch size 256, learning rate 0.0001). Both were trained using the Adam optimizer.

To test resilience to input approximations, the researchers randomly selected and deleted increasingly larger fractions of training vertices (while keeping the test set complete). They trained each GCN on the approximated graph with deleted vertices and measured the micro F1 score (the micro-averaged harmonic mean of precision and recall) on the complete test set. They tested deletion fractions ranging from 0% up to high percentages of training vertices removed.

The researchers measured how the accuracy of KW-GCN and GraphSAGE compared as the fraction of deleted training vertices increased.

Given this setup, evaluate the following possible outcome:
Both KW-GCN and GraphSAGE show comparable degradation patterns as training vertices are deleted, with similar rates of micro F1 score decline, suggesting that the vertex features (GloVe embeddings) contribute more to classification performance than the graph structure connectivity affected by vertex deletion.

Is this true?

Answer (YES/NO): NO